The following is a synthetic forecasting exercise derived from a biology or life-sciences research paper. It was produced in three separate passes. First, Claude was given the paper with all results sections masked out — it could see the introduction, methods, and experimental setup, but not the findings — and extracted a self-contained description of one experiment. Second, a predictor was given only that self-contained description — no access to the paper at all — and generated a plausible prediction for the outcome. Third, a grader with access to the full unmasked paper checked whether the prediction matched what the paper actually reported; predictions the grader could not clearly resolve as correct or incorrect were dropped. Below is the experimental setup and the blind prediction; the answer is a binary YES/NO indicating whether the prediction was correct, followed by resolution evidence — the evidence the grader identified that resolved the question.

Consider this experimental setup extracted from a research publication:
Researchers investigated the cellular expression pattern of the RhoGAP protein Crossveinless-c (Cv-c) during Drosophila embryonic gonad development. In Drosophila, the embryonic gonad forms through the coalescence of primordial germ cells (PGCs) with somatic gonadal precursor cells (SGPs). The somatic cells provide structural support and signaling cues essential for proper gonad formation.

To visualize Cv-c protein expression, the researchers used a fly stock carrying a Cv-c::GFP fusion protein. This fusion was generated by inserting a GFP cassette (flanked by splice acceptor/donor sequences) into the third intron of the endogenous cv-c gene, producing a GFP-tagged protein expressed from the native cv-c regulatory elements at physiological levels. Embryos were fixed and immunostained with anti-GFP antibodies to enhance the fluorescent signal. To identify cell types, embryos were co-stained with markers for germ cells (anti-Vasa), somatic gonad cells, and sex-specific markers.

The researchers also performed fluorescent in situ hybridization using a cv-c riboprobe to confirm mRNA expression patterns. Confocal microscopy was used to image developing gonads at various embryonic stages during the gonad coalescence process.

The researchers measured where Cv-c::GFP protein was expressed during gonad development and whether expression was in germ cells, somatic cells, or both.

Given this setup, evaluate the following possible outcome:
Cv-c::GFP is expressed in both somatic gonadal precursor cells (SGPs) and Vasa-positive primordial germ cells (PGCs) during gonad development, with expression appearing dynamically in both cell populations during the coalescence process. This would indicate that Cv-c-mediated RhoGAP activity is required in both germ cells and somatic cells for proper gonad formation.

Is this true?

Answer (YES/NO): NO